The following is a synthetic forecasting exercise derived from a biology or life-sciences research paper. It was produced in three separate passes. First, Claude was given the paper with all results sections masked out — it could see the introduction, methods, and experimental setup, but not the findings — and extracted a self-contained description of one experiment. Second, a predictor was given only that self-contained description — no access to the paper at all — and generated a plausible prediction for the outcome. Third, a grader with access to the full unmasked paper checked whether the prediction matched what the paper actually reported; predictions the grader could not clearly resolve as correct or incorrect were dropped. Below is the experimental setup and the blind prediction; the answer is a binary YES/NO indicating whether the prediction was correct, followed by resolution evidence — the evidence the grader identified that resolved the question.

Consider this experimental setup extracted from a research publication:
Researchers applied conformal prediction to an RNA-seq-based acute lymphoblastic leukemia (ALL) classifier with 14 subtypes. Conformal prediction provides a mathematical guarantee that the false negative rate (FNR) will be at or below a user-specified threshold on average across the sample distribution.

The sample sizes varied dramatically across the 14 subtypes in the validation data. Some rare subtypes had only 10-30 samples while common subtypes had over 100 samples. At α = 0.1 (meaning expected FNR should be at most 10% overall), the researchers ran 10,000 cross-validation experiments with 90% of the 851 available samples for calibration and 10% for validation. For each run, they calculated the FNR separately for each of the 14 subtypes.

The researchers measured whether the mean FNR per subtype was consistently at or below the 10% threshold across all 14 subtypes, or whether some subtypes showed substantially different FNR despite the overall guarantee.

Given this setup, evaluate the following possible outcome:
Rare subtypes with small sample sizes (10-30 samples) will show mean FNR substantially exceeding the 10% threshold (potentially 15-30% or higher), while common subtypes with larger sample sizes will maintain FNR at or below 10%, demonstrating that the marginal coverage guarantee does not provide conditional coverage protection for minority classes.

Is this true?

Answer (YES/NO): NO